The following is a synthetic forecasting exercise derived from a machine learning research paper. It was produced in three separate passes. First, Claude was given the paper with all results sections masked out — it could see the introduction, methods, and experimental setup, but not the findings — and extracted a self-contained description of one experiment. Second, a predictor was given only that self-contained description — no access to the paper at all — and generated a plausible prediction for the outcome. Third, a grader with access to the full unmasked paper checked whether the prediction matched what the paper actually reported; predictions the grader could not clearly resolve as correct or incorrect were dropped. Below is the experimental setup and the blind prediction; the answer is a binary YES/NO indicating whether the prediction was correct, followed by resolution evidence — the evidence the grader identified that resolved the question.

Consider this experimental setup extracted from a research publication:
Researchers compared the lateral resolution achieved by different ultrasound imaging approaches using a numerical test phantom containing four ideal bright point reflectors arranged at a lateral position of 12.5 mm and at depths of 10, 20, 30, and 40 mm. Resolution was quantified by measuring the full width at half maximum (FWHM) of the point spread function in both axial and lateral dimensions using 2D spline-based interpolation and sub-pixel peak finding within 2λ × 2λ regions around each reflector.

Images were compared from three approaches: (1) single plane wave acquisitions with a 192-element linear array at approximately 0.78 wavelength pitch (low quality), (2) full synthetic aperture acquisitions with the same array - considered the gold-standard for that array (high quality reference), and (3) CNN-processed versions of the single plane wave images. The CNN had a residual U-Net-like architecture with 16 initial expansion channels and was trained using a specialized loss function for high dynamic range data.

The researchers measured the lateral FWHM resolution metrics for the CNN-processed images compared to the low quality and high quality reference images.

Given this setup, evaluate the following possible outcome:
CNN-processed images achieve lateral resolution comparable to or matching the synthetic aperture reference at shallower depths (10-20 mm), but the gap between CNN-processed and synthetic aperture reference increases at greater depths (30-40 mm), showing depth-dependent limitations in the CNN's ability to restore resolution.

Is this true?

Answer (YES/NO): NO